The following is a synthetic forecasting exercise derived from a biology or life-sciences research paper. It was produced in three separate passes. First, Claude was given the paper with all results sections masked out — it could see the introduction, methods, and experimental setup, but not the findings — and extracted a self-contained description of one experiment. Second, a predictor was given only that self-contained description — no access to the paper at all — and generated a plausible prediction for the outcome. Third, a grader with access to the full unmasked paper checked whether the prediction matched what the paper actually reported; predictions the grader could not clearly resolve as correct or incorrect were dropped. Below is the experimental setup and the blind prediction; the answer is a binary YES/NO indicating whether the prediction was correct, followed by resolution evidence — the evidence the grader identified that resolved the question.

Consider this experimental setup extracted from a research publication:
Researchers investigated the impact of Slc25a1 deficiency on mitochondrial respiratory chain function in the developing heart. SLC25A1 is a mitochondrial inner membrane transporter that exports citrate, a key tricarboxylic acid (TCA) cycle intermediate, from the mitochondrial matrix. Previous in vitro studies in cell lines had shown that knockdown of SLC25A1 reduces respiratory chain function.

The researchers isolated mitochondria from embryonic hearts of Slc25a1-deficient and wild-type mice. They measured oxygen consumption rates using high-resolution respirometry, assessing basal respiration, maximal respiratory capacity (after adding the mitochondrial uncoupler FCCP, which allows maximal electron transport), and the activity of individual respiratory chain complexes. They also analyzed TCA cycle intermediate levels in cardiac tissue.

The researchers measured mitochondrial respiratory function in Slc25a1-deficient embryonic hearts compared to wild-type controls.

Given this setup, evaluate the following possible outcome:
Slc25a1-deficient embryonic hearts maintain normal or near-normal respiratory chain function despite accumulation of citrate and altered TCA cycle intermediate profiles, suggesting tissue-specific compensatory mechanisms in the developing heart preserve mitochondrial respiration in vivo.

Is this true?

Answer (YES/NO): NO